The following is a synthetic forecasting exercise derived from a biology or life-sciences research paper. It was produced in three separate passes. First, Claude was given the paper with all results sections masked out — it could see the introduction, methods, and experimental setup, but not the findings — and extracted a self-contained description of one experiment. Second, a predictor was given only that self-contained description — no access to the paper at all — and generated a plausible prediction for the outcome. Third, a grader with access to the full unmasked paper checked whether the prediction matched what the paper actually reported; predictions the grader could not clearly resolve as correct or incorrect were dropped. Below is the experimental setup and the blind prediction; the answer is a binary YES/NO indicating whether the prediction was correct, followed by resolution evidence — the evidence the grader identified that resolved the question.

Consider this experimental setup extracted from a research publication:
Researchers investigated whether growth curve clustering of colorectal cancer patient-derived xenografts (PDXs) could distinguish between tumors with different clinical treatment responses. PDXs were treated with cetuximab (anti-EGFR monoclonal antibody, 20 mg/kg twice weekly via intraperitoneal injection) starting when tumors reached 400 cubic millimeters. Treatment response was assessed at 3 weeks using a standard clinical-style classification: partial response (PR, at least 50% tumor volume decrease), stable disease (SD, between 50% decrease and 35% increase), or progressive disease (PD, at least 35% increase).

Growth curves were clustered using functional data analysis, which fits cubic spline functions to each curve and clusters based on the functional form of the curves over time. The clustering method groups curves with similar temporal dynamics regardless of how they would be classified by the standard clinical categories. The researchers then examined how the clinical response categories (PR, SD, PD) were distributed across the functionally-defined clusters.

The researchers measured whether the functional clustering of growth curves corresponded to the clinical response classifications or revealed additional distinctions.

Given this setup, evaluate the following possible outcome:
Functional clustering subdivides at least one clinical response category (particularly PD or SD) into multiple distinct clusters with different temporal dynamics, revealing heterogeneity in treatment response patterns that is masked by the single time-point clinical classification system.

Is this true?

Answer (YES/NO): YES